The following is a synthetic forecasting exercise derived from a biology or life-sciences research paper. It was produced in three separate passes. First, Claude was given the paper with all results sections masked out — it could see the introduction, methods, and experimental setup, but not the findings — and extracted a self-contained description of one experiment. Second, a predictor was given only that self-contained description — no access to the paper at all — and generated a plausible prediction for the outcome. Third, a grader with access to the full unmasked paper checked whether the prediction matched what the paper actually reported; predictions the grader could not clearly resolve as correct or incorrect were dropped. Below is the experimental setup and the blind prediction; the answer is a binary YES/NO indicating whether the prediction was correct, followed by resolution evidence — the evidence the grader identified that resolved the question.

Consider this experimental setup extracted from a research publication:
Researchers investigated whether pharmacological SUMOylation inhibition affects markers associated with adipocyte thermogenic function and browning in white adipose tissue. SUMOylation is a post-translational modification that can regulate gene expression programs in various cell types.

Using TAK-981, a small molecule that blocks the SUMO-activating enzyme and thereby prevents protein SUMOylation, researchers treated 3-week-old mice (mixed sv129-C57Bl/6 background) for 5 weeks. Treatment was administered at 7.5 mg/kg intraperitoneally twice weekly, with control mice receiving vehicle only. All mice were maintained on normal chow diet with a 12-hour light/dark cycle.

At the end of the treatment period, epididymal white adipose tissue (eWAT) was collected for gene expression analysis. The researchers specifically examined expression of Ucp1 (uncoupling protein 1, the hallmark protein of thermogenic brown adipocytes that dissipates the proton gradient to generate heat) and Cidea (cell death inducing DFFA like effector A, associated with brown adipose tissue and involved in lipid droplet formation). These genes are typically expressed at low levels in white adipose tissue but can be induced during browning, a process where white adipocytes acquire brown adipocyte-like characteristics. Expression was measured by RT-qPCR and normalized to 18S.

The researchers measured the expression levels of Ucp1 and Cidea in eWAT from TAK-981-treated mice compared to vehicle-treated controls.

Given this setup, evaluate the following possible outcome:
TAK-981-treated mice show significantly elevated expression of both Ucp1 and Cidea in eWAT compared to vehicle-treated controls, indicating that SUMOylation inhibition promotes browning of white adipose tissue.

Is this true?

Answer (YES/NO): NO